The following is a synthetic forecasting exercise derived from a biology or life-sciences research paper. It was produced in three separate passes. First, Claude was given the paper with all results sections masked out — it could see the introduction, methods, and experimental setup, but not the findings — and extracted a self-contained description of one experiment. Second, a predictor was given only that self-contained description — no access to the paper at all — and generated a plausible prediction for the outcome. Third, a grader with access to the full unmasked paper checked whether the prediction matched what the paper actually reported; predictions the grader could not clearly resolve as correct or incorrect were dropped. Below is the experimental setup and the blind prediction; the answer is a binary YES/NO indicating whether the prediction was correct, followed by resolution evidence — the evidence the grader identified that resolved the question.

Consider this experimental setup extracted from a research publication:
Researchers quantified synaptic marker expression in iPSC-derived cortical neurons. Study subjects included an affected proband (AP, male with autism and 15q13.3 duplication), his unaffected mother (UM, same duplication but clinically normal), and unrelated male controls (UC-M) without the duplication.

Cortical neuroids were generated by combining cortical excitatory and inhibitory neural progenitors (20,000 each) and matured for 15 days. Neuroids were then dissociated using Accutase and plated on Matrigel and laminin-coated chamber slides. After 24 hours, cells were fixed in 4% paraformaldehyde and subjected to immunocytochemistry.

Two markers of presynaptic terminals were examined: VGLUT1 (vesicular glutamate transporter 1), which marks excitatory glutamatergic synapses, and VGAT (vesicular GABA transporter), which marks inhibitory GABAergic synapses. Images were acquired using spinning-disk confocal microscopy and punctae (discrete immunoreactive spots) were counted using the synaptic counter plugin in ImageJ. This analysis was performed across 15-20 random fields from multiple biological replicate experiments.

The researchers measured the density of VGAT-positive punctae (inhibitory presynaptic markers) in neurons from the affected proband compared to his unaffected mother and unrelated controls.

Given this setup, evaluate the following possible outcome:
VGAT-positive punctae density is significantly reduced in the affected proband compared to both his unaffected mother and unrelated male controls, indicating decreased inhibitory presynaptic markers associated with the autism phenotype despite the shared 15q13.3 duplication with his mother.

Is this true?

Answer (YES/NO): YES